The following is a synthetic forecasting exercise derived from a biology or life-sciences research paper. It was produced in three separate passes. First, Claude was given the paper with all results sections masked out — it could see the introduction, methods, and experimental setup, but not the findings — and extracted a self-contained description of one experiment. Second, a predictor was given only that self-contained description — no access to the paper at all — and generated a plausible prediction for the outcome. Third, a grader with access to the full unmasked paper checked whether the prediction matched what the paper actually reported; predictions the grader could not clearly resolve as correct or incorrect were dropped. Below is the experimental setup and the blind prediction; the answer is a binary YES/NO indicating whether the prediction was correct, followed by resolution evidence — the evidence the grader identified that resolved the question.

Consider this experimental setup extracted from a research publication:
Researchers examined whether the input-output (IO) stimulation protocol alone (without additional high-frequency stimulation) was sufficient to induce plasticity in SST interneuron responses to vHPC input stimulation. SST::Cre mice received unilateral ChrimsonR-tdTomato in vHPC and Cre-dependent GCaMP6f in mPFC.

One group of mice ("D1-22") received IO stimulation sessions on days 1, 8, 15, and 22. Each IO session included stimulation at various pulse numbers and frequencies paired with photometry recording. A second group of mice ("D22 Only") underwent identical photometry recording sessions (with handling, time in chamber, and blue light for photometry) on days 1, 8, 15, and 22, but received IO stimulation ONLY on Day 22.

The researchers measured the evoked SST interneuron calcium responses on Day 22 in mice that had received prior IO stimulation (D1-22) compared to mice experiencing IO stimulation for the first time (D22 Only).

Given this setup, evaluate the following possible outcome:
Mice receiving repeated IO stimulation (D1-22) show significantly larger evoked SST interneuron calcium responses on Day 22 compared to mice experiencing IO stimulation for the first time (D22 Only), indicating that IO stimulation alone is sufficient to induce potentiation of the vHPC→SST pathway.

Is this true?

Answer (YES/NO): YES